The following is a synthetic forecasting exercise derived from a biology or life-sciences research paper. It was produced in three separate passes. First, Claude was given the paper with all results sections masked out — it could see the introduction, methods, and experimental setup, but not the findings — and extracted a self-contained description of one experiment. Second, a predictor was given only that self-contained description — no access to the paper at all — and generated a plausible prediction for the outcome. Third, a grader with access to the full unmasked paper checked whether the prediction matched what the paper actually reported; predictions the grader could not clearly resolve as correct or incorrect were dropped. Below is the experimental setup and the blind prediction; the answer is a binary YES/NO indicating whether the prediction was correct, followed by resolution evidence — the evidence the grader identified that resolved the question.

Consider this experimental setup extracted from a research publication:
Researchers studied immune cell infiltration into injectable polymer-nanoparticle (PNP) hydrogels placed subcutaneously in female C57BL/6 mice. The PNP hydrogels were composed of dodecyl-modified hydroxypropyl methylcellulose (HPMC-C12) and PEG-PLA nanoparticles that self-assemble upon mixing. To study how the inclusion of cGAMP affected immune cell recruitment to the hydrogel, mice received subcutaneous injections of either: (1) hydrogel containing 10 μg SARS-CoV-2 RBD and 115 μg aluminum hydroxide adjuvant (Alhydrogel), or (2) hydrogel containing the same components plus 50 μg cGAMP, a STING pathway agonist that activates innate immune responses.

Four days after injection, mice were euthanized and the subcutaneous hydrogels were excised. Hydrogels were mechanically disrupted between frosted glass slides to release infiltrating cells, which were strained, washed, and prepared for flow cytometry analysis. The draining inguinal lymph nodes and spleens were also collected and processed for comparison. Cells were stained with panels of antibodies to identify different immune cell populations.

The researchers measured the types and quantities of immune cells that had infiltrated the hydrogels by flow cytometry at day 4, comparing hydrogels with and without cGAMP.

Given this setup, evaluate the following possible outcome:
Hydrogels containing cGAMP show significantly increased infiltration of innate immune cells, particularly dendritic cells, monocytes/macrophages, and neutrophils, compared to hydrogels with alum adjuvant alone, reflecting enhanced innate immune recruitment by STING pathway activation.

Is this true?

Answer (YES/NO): NO